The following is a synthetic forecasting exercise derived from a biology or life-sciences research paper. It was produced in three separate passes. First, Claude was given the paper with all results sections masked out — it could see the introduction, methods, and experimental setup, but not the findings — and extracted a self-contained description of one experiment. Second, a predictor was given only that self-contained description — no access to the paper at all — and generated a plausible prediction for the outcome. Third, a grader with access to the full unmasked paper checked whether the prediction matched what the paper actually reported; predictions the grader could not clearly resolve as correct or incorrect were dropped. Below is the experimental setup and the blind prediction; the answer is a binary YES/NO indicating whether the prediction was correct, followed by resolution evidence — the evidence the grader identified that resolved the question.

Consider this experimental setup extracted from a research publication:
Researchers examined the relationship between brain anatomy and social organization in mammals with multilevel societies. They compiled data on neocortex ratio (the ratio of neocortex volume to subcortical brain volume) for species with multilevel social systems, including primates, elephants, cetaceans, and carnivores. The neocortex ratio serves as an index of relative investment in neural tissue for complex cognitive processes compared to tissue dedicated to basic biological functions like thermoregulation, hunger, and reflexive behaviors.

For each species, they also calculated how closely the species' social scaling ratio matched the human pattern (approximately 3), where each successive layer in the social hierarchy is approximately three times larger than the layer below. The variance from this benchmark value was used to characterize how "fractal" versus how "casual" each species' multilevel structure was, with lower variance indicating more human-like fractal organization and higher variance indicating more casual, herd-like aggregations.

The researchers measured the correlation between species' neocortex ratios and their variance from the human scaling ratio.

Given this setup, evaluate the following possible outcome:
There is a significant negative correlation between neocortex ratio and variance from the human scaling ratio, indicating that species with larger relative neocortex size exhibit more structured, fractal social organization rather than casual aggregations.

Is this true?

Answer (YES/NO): YES